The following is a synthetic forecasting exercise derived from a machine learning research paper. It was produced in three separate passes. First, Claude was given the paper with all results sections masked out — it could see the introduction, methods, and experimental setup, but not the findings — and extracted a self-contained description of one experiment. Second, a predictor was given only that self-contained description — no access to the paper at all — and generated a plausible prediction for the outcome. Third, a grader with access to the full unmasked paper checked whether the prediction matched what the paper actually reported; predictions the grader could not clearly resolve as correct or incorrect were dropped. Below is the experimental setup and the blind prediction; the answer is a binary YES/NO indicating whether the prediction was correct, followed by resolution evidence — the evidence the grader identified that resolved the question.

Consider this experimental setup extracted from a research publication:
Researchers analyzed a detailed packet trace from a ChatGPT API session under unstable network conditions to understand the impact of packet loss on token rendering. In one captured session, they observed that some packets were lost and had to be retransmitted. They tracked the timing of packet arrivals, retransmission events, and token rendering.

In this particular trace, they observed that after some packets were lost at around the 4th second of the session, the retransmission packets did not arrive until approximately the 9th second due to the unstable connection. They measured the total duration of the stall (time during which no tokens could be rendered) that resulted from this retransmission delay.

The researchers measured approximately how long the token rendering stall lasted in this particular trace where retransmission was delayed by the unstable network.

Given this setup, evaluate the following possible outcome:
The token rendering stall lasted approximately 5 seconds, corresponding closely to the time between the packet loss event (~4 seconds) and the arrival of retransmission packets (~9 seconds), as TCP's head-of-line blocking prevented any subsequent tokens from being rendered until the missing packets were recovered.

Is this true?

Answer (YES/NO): YES